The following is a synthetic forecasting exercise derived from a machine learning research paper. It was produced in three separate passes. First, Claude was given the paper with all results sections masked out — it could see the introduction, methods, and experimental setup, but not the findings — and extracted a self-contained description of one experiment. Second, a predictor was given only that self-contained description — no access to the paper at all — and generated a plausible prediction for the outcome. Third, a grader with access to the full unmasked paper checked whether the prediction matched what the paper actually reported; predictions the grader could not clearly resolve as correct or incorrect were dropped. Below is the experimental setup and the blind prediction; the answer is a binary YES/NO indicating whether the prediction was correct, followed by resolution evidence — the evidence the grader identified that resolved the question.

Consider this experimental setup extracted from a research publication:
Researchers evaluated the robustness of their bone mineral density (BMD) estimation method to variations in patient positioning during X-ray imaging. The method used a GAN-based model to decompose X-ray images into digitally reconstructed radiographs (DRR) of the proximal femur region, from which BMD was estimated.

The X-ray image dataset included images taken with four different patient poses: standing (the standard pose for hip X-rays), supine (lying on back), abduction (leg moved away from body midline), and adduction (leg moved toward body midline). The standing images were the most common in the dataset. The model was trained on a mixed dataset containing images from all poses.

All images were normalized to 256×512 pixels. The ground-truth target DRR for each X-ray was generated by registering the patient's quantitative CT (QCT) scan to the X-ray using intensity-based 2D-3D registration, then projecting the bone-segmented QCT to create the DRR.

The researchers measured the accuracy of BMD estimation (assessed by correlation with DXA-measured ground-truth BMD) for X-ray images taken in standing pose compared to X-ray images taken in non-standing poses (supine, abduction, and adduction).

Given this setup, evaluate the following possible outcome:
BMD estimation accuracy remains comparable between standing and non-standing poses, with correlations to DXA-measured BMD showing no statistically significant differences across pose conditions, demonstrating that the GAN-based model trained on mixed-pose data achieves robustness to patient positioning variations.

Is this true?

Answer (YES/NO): YES